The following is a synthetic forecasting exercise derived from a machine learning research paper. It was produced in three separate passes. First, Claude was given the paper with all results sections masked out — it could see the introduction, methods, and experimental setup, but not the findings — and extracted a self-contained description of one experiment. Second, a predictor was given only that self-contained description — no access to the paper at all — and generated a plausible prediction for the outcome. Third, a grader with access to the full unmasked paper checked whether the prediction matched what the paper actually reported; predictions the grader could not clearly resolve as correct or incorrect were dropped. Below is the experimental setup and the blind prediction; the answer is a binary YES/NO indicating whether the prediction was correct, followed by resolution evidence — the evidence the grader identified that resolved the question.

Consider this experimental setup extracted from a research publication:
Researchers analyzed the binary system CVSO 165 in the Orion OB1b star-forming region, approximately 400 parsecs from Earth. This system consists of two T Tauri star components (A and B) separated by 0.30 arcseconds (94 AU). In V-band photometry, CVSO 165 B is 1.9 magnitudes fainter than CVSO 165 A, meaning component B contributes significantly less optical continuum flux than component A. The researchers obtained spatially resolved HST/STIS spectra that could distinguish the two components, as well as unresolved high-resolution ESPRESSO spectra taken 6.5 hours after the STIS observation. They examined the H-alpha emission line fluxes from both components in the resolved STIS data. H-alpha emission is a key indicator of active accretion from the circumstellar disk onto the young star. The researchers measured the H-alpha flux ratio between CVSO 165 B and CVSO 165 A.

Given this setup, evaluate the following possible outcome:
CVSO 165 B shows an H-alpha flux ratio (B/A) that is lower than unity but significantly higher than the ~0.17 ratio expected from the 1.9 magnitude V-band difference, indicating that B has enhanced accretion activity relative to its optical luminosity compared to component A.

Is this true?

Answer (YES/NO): NO